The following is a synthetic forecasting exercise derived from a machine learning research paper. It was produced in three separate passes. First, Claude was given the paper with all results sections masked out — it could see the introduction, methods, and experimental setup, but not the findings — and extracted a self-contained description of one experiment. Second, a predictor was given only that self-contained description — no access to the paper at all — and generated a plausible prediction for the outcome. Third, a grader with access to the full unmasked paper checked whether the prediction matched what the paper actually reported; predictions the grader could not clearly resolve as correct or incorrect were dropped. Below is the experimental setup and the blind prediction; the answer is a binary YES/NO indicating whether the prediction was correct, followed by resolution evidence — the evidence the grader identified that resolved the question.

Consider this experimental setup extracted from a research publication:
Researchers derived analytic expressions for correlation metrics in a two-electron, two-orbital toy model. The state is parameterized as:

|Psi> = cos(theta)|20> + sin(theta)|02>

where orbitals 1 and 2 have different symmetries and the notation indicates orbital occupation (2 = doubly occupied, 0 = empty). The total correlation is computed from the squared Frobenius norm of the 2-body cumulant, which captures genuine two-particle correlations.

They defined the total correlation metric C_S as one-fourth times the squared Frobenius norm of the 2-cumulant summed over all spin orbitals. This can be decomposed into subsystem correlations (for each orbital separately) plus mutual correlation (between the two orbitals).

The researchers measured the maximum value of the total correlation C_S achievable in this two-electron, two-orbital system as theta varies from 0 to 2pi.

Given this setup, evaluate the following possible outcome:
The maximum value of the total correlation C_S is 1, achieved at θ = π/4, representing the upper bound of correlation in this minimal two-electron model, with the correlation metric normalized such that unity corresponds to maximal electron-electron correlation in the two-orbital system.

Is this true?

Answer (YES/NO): NO